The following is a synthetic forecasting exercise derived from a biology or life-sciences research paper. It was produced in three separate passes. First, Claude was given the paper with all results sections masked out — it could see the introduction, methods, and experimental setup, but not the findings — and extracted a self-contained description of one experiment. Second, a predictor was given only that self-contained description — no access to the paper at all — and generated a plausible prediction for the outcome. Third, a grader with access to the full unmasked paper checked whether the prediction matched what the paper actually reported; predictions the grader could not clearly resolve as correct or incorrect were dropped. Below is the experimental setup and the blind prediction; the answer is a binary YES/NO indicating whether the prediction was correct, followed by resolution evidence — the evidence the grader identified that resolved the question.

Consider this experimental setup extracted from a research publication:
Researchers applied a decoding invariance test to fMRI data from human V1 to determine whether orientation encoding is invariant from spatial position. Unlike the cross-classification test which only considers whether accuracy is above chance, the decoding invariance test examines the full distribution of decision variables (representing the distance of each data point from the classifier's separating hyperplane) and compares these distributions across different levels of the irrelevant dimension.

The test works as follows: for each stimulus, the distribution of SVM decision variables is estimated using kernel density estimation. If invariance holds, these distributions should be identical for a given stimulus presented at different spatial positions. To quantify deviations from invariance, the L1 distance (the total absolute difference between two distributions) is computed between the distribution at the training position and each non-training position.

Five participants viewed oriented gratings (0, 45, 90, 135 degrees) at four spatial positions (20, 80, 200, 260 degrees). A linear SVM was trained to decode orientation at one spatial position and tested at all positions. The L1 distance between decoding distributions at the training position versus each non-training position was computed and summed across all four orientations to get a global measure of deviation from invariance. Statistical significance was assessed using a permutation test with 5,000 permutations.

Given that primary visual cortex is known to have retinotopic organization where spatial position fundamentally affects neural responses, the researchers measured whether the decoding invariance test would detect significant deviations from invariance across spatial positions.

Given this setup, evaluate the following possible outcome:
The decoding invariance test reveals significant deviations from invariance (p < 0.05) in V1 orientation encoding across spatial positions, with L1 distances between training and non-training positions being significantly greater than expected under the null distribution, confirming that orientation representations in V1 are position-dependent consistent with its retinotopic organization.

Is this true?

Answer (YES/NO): YES